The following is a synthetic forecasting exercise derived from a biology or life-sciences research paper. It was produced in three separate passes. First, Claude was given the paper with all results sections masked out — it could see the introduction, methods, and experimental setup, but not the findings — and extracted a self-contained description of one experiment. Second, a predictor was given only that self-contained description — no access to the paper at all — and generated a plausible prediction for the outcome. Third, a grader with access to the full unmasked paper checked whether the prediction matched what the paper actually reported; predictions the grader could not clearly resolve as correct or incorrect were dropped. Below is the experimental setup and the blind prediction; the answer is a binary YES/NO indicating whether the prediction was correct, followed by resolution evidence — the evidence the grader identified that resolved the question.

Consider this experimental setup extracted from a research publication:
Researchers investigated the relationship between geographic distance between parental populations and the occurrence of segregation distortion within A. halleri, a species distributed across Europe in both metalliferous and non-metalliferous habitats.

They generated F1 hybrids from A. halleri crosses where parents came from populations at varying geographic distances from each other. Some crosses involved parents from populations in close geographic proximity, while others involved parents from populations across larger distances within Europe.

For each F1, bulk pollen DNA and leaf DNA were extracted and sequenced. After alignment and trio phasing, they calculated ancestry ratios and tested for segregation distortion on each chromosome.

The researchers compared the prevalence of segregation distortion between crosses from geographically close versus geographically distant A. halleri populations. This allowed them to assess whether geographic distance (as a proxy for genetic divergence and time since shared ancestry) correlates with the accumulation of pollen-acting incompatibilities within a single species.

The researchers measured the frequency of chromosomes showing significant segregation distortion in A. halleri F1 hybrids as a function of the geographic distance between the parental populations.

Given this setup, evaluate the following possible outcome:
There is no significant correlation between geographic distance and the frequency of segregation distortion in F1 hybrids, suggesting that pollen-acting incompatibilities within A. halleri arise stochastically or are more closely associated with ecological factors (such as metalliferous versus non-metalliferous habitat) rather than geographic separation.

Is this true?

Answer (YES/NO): NO